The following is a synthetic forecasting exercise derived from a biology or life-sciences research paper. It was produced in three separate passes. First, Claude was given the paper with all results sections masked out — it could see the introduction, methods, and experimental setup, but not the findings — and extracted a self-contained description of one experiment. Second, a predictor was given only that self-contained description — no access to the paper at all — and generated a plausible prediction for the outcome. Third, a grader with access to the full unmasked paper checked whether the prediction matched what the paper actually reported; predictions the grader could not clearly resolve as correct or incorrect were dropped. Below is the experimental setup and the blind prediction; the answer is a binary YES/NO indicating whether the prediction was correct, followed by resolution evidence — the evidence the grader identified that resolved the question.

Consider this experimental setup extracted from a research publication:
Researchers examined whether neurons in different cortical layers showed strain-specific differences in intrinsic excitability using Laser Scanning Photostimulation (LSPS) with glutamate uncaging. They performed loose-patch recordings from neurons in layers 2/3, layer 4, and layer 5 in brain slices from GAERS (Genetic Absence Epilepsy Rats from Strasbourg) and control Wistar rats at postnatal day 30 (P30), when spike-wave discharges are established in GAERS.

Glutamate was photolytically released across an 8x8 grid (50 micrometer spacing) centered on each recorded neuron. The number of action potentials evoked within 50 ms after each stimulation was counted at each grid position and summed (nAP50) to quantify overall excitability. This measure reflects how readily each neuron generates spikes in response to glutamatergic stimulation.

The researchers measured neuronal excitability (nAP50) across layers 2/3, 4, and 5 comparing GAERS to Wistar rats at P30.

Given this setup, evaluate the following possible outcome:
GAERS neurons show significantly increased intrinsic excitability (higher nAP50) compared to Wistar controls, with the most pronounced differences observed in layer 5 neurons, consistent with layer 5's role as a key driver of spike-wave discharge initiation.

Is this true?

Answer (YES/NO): NO